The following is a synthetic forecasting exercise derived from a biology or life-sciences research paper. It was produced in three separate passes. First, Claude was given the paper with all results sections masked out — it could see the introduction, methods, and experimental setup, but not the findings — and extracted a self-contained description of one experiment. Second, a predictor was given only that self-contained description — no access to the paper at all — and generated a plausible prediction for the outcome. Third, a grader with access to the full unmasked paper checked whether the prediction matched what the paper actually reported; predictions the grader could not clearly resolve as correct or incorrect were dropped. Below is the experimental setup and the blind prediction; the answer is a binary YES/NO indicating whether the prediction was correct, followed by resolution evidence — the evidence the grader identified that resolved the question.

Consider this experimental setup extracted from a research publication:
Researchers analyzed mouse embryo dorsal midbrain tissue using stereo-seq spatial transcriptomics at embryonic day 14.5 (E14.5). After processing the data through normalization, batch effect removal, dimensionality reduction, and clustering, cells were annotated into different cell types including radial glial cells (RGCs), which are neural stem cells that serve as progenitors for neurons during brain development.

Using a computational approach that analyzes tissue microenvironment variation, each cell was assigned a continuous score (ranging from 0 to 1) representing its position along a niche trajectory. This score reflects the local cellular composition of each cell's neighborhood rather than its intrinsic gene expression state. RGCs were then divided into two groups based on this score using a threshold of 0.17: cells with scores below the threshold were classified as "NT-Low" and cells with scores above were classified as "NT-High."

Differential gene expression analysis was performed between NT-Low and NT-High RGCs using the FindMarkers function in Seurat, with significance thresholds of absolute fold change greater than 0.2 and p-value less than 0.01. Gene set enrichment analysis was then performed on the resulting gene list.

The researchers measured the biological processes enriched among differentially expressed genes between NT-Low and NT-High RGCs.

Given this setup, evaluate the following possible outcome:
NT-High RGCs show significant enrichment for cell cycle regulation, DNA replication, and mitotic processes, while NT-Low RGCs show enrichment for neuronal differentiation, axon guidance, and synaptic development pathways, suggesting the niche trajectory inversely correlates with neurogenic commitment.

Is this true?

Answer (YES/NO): NO